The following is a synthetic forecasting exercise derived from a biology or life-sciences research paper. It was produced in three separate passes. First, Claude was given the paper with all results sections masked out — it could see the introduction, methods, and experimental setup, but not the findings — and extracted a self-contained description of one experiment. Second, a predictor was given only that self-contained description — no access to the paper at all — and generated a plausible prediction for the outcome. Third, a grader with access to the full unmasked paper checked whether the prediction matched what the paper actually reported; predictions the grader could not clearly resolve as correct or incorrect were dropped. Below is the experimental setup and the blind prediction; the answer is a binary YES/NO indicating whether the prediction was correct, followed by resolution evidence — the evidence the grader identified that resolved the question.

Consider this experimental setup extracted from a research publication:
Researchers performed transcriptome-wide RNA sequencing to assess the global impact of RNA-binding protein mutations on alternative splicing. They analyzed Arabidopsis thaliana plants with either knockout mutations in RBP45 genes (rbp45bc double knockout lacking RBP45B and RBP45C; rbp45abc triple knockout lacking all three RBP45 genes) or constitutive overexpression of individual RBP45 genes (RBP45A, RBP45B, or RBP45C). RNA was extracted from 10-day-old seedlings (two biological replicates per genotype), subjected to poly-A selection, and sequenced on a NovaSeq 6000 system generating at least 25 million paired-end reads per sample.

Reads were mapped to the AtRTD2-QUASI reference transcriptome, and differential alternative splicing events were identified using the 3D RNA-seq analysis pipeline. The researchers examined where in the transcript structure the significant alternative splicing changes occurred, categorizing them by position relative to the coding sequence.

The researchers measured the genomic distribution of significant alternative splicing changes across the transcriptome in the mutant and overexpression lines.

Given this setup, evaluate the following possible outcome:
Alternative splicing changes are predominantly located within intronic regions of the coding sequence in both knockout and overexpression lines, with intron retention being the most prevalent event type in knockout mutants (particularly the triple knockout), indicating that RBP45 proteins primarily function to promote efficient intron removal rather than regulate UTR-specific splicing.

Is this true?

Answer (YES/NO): NO